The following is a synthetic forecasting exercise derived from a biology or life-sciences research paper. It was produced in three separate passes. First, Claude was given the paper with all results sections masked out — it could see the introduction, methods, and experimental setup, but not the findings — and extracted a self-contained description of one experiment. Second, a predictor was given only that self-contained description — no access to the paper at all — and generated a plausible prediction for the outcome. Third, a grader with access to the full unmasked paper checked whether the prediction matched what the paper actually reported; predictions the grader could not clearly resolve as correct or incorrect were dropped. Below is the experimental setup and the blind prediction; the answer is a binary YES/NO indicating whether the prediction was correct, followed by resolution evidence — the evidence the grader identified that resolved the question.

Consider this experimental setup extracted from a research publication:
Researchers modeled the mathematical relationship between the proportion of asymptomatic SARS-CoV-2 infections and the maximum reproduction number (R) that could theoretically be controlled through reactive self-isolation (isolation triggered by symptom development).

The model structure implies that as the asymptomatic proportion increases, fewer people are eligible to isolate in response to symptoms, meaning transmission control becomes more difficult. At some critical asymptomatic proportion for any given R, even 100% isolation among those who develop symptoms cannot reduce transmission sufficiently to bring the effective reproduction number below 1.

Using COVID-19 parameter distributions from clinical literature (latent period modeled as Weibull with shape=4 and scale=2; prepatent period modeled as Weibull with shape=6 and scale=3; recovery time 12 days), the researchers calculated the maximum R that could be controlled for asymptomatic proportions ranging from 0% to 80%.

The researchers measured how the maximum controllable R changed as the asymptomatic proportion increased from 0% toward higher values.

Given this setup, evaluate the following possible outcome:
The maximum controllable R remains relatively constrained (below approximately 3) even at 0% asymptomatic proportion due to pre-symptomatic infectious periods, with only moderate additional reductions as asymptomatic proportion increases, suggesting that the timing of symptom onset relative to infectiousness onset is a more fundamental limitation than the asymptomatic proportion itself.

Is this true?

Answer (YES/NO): YES